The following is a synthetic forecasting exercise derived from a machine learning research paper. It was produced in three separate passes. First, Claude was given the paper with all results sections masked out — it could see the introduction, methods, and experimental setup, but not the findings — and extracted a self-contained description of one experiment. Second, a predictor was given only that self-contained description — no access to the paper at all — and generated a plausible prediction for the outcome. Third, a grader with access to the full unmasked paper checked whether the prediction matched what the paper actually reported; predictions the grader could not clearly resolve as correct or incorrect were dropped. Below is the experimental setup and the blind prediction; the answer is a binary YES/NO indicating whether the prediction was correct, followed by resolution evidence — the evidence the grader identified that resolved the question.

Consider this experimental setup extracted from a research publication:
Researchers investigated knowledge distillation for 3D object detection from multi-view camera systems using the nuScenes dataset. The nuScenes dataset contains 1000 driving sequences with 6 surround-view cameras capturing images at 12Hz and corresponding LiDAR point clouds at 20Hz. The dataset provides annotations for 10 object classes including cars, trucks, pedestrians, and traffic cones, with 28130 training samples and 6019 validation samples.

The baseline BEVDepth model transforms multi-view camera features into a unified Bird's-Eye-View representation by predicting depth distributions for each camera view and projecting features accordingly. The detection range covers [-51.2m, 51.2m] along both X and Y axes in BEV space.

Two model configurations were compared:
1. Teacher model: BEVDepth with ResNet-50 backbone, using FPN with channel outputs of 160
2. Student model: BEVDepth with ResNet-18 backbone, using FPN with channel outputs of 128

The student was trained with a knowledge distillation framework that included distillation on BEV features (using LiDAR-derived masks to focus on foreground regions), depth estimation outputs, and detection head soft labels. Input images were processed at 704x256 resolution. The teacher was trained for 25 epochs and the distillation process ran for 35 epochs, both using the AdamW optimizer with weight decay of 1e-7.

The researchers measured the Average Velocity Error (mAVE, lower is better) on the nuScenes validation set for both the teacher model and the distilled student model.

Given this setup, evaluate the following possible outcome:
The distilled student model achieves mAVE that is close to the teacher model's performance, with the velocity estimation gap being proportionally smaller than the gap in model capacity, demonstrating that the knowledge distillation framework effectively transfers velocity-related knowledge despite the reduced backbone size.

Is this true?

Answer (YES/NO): NO